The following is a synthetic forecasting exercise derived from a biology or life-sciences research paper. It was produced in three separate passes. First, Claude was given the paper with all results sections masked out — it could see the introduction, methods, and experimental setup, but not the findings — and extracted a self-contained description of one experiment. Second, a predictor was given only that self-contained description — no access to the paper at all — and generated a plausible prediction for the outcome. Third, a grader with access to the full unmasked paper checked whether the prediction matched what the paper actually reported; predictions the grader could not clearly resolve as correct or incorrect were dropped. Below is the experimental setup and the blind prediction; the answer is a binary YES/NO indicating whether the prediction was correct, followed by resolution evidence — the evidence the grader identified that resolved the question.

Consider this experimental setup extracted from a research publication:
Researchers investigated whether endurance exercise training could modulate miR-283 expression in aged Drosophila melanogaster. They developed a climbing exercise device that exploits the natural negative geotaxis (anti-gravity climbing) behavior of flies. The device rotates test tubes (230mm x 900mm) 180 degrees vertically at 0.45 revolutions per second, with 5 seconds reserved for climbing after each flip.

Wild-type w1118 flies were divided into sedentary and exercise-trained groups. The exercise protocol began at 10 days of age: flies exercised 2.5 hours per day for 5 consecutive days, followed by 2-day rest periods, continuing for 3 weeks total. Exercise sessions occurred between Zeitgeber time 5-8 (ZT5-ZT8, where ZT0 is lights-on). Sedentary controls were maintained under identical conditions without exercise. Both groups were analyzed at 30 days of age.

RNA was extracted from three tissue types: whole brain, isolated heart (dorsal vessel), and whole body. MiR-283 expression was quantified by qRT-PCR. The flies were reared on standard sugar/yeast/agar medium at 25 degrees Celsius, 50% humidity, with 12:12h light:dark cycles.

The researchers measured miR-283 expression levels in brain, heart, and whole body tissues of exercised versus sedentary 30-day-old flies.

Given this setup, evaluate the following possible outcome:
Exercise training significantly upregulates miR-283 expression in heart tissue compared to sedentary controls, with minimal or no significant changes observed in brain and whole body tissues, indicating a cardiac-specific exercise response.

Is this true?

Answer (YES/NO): NO